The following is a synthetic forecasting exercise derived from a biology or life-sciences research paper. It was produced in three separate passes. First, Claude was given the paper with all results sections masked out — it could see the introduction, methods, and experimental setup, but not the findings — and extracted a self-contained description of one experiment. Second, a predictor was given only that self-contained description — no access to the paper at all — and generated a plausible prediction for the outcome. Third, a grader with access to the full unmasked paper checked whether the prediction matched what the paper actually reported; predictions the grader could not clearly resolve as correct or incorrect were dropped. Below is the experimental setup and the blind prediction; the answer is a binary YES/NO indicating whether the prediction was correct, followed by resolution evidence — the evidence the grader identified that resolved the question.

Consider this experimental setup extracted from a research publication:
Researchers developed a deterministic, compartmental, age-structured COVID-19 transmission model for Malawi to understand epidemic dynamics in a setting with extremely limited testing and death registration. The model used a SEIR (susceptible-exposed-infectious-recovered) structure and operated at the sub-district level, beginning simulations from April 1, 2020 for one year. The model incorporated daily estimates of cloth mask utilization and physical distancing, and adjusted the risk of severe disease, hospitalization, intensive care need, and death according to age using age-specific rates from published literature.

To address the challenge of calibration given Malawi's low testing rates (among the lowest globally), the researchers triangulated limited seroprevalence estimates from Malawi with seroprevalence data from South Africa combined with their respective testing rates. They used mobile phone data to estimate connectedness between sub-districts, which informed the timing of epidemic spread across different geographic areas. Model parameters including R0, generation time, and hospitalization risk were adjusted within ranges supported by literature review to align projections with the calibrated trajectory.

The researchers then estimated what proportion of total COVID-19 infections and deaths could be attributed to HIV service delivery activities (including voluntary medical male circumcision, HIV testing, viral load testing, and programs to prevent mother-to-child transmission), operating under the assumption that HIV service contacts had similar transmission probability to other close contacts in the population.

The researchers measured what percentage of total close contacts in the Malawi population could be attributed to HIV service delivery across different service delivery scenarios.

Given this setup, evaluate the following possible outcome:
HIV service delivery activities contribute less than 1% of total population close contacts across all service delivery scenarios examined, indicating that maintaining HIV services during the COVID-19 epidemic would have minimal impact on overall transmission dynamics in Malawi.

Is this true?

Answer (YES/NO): NO